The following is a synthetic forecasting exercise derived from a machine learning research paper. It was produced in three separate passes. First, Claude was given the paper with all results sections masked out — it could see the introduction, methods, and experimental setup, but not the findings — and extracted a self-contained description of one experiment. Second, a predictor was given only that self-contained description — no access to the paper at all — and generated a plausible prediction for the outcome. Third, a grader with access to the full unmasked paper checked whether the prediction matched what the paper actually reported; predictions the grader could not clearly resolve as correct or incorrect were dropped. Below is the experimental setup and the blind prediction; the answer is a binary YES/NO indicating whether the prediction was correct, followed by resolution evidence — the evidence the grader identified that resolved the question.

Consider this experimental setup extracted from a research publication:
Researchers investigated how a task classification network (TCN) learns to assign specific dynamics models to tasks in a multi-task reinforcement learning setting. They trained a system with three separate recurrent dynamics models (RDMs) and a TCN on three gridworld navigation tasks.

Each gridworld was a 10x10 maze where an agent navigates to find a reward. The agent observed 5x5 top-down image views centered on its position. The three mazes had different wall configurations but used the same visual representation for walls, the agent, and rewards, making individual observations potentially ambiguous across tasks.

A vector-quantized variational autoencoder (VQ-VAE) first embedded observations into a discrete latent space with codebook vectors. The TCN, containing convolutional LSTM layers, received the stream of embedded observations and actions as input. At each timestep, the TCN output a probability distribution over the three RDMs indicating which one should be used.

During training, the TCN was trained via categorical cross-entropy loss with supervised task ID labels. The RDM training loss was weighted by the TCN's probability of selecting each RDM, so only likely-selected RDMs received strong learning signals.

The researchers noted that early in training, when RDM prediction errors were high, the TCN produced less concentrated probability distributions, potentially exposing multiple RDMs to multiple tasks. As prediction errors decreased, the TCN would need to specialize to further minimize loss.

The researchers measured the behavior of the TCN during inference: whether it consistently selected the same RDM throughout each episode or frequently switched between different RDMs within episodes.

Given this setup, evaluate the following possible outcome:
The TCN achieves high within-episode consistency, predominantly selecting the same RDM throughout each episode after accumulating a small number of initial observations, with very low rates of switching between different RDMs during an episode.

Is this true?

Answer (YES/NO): YES